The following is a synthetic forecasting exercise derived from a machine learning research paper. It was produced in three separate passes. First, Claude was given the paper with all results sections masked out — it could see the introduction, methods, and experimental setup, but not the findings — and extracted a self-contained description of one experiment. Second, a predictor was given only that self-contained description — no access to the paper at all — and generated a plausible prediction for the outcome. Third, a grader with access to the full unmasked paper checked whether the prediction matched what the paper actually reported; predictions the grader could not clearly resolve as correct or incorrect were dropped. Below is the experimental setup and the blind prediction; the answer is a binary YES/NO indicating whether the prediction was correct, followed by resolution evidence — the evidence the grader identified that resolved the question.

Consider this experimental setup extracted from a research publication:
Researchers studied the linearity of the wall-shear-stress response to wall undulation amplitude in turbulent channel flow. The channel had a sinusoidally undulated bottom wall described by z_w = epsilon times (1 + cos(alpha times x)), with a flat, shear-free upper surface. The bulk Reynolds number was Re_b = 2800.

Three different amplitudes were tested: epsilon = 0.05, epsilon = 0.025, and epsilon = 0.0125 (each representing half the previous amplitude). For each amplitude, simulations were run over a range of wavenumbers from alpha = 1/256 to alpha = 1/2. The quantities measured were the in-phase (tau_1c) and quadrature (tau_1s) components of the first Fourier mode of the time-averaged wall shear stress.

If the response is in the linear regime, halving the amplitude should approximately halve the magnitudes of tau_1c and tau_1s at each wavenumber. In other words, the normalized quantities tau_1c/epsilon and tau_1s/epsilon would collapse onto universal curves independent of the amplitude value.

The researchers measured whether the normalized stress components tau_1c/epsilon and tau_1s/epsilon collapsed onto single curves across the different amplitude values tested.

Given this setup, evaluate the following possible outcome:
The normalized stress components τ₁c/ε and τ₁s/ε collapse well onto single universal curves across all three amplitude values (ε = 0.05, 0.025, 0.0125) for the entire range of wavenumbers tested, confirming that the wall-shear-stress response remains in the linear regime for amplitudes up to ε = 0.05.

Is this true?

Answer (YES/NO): YES